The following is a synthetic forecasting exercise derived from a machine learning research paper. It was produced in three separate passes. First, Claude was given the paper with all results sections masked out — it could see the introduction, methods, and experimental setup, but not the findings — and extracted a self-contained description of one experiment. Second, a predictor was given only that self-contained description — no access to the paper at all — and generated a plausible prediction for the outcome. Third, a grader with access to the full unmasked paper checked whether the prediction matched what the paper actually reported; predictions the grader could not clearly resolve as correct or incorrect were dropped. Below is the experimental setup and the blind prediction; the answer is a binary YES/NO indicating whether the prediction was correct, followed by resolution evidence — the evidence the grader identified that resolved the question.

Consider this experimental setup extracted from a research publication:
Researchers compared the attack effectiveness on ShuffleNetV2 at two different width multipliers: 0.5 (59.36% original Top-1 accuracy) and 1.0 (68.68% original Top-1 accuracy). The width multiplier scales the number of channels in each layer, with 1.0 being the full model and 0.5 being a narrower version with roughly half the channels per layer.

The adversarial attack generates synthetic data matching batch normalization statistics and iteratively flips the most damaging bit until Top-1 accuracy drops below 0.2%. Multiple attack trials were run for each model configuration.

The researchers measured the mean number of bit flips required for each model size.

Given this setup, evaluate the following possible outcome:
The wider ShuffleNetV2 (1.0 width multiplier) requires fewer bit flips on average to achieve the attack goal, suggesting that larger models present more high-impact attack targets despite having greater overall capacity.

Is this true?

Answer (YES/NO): NO